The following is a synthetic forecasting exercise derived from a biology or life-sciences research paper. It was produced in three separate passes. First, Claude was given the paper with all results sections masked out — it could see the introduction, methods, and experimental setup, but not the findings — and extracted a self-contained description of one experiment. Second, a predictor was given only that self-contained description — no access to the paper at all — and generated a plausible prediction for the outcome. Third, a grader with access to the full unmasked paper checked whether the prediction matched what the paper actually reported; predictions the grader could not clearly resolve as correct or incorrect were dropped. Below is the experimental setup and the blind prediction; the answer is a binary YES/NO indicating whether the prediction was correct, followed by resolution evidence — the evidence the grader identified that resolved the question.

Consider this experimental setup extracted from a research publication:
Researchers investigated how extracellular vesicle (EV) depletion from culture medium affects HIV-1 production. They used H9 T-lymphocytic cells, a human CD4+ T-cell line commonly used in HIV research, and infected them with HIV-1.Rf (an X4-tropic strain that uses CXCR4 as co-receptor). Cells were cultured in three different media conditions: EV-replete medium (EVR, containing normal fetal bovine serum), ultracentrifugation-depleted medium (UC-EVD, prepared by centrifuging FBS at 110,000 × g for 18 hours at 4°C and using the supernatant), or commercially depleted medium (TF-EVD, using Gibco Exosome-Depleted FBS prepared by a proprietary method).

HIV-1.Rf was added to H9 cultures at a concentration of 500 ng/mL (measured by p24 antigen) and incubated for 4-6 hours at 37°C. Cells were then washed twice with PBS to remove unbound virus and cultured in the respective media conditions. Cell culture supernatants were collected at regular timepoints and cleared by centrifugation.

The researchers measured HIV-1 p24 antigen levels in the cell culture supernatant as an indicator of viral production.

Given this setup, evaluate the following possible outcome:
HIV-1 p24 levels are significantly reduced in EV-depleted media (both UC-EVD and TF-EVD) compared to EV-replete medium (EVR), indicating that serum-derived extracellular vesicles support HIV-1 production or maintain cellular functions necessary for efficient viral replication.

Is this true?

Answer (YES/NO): NO